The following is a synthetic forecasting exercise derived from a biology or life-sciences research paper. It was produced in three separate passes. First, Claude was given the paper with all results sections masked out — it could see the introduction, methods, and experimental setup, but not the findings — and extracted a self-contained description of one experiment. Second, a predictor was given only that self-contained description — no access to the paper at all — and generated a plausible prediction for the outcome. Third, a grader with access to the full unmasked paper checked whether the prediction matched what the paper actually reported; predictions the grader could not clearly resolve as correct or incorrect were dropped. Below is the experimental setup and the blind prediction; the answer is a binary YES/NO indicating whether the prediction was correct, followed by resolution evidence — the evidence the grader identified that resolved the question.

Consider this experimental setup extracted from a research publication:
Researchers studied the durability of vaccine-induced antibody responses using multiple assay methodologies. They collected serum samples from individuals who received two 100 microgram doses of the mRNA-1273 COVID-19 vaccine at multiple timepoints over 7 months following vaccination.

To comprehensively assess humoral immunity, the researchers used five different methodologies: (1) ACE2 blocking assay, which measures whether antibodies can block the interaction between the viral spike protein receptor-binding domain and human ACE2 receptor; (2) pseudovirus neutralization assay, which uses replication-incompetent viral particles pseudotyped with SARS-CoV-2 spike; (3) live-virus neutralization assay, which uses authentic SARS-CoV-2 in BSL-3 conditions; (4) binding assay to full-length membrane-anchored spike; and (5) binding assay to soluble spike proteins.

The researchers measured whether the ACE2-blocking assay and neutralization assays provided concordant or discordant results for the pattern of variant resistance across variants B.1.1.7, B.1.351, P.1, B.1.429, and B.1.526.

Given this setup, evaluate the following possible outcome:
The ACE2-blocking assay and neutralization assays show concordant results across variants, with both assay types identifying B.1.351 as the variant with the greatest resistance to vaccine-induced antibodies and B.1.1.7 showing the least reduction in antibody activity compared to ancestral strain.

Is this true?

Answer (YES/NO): YES